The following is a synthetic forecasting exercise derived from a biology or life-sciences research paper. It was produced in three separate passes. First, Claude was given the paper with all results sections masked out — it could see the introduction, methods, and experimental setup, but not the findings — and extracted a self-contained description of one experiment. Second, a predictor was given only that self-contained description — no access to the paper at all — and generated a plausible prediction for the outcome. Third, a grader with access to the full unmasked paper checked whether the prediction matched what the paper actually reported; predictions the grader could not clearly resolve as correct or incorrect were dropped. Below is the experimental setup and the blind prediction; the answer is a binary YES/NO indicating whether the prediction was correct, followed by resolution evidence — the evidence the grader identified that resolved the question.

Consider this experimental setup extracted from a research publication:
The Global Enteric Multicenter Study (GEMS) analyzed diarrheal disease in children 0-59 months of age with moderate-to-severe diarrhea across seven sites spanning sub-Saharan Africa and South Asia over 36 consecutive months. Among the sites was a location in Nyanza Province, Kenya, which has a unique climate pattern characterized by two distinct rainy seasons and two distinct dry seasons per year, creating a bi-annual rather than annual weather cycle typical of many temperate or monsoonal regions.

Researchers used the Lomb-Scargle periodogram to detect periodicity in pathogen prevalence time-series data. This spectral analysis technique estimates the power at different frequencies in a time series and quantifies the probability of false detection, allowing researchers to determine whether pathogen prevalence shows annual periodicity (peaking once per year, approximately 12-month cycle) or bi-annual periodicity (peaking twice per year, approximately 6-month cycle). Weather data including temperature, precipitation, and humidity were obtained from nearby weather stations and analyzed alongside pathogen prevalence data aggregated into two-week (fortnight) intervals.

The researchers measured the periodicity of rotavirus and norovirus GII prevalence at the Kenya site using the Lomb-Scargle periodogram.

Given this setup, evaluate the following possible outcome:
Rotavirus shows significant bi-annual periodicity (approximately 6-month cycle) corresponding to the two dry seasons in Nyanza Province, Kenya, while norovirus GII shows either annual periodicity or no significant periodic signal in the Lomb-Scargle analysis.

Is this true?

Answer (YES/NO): NO